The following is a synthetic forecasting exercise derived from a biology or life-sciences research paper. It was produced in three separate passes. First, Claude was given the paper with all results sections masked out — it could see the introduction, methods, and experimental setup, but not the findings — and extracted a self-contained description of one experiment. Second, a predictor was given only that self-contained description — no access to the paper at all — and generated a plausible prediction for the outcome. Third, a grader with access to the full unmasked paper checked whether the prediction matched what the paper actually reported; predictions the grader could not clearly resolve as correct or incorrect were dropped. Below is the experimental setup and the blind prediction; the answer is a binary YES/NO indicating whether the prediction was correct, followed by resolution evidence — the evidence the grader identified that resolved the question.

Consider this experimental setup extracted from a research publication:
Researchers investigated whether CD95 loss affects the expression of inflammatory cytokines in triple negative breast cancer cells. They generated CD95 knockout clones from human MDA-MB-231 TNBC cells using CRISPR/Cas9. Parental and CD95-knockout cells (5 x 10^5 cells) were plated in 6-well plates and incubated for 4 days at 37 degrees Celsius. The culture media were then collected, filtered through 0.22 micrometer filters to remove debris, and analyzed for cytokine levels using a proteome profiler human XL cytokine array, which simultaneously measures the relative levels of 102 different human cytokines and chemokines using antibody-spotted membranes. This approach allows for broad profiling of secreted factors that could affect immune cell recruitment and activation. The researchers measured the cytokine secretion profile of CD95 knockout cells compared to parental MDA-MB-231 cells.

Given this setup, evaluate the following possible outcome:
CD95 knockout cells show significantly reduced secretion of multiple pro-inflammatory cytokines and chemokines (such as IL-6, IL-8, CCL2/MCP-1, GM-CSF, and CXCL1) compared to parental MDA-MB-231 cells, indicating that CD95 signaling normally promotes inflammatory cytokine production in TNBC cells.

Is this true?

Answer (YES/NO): NO